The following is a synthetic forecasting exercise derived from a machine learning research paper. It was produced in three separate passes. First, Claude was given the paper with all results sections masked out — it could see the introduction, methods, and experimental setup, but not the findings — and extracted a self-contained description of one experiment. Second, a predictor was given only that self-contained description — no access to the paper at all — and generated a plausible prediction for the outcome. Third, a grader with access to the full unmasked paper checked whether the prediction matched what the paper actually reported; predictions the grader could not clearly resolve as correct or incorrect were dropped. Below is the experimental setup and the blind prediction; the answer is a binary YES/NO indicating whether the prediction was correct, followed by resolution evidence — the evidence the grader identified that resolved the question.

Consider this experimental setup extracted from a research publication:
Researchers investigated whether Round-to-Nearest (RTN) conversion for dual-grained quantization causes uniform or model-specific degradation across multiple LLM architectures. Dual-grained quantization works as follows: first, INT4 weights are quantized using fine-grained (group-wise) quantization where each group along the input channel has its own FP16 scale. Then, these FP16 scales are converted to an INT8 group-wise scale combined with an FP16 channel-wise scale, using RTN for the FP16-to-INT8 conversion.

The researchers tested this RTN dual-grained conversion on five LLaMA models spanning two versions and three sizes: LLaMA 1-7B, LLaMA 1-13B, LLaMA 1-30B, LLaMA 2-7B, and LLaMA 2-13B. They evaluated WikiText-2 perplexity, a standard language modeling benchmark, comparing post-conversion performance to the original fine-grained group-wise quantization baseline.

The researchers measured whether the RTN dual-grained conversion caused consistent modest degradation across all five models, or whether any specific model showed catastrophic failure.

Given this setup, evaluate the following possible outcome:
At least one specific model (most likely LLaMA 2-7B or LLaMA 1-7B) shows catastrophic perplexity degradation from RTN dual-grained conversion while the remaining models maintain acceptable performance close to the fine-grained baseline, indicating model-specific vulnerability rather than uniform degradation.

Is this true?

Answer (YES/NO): YES